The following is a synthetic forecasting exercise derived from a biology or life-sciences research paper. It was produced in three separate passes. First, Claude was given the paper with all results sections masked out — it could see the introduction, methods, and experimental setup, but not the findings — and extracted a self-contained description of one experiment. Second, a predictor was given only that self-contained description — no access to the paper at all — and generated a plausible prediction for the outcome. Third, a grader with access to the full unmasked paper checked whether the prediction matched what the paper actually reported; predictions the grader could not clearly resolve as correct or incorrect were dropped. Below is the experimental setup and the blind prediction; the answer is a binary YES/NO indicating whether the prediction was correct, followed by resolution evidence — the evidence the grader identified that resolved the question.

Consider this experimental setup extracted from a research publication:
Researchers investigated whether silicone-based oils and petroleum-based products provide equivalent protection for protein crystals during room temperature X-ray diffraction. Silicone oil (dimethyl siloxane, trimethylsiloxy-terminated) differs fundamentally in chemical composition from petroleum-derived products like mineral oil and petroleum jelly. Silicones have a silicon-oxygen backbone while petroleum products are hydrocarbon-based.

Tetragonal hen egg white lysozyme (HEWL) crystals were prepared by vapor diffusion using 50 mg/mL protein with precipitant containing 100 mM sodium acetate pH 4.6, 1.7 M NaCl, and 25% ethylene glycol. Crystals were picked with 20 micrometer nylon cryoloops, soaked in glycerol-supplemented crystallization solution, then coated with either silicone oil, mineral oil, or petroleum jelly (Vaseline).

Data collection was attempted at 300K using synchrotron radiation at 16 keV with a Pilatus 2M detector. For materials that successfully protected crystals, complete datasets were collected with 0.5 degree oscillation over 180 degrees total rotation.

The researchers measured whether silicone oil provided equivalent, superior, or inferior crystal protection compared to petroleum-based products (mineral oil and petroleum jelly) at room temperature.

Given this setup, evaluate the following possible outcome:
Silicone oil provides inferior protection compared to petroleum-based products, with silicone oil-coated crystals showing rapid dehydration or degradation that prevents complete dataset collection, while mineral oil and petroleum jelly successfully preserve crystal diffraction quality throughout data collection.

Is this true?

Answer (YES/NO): NO